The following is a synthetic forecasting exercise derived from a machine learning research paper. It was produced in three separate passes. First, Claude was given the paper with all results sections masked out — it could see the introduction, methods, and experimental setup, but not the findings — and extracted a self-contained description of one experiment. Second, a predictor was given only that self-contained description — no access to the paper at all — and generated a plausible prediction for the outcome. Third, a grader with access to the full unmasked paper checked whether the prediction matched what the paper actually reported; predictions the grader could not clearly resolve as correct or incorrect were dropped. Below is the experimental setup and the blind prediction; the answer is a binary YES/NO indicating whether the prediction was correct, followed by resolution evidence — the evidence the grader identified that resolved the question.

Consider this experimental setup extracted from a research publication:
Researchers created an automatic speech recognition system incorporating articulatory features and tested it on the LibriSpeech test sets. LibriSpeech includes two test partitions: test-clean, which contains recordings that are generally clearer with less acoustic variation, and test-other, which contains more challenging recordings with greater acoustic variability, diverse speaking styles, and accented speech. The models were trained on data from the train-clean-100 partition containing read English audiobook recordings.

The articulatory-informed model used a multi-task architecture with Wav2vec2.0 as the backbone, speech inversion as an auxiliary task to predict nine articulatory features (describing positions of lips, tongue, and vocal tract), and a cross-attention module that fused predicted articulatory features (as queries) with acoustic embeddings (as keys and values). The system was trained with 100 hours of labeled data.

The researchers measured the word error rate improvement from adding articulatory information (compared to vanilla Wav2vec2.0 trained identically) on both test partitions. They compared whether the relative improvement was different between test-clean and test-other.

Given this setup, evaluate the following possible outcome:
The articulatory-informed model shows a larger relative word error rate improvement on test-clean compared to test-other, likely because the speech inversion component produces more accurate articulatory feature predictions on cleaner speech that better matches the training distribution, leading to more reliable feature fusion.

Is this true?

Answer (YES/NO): NO